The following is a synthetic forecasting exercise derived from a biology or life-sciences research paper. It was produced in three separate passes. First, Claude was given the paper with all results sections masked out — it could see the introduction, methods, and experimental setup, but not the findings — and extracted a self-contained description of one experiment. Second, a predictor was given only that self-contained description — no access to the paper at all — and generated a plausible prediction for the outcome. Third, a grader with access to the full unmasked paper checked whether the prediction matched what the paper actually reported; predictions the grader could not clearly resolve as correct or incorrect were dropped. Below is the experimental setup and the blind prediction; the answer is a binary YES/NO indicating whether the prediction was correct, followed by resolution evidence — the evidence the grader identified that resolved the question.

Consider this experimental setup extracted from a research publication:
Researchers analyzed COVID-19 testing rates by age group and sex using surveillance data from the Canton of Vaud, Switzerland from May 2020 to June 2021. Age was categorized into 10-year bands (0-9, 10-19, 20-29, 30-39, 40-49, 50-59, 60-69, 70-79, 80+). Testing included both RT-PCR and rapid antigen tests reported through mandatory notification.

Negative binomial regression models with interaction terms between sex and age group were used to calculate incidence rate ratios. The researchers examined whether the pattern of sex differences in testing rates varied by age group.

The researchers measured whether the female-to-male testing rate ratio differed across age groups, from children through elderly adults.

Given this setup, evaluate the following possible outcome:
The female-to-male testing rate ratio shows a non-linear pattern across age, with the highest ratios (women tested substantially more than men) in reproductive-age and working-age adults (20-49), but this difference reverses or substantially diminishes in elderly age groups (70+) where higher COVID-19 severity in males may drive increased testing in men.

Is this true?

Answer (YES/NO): NO